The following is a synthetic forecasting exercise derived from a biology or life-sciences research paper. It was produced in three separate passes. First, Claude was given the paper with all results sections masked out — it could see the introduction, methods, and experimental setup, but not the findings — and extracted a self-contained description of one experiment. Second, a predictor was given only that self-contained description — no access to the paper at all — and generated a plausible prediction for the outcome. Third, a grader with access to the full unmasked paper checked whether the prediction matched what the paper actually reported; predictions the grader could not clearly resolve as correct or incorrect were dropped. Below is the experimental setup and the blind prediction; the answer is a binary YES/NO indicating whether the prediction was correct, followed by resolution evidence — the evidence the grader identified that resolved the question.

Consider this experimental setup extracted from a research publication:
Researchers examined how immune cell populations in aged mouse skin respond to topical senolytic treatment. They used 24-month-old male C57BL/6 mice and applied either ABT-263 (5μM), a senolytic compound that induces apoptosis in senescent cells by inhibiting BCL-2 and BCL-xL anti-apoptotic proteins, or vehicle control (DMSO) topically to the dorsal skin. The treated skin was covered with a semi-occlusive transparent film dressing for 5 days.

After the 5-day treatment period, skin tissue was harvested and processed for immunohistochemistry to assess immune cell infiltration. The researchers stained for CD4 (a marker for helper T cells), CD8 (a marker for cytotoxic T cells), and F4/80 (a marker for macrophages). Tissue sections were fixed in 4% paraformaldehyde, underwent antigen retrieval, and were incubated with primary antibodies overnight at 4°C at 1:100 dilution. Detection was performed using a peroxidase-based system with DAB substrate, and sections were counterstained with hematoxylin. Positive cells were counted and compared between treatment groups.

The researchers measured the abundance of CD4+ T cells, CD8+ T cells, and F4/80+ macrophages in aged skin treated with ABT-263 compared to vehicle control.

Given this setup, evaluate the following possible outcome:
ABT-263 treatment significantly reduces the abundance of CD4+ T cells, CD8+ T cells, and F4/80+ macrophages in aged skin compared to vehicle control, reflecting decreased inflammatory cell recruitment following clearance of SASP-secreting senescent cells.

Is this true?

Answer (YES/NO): NO